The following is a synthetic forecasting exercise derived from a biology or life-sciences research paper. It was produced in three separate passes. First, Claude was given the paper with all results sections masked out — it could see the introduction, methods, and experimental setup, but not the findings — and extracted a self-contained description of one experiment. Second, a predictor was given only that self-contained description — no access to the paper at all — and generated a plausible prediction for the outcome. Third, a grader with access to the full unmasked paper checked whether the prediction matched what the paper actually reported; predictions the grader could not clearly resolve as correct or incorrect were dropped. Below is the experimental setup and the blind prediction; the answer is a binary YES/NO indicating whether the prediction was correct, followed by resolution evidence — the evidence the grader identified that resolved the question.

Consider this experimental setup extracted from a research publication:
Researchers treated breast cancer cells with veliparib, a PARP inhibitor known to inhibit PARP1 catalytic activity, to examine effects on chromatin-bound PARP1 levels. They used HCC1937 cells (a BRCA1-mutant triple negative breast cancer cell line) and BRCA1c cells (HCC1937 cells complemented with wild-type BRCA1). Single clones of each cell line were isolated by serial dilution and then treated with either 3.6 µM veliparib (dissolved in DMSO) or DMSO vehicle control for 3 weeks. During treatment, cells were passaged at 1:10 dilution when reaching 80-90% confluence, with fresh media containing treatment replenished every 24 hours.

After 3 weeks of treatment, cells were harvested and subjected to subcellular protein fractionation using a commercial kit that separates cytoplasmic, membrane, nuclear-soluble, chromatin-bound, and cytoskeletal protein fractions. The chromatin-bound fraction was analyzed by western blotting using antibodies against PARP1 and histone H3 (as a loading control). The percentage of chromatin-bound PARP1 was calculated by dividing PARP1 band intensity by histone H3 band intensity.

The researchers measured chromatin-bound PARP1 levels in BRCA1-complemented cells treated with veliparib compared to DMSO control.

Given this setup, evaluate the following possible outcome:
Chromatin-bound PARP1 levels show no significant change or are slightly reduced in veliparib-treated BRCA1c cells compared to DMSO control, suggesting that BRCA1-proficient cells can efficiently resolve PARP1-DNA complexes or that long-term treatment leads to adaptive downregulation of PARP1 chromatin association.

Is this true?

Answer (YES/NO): YES